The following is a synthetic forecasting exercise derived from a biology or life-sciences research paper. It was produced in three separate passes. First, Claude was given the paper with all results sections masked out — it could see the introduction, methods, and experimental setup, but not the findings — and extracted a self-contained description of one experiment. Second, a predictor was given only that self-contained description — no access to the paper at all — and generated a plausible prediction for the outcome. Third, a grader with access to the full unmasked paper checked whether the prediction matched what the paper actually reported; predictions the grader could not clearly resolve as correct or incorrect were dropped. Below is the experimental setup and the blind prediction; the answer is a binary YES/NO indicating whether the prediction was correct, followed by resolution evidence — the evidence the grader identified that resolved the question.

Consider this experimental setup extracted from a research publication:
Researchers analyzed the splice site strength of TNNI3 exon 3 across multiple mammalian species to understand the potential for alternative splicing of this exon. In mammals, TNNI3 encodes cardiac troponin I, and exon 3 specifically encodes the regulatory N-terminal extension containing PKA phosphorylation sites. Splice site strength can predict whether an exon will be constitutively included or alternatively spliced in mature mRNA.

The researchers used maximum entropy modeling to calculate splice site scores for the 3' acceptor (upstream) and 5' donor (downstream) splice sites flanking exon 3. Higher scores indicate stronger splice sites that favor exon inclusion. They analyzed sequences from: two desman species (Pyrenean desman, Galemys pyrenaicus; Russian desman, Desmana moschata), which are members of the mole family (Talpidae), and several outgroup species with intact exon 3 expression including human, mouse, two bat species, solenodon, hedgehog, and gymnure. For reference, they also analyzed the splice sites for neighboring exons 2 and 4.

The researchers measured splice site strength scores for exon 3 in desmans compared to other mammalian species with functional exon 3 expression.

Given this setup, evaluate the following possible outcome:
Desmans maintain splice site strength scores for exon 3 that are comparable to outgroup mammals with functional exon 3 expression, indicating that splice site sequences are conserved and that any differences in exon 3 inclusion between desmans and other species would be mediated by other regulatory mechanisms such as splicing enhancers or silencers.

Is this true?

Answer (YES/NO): NO